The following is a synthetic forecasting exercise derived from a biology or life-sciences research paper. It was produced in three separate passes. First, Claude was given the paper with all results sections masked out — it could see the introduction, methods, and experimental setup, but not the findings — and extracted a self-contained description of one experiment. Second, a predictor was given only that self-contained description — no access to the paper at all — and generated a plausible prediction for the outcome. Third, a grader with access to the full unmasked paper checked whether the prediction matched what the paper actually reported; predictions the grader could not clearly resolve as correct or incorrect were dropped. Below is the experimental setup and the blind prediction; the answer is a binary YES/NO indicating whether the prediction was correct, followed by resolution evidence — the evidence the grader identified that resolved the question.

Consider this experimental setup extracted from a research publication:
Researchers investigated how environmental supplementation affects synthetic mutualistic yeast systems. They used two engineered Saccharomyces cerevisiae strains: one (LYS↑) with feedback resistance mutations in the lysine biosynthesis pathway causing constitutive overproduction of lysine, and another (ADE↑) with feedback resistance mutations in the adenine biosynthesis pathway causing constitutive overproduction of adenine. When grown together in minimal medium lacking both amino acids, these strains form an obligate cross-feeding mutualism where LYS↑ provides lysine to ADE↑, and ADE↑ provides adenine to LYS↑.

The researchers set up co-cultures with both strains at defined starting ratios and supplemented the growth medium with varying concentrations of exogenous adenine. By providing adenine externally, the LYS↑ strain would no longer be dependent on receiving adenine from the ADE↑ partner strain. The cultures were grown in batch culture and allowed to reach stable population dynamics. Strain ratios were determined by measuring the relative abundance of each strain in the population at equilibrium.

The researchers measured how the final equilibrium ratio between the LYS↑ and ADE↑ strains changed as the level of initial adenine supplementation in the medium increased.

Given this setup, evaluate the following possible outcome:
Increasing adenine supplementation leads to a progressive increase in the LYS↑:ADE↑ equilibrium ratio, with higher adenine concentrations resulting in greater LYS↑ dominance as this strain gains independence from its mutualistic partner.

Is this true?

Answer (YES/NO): NO